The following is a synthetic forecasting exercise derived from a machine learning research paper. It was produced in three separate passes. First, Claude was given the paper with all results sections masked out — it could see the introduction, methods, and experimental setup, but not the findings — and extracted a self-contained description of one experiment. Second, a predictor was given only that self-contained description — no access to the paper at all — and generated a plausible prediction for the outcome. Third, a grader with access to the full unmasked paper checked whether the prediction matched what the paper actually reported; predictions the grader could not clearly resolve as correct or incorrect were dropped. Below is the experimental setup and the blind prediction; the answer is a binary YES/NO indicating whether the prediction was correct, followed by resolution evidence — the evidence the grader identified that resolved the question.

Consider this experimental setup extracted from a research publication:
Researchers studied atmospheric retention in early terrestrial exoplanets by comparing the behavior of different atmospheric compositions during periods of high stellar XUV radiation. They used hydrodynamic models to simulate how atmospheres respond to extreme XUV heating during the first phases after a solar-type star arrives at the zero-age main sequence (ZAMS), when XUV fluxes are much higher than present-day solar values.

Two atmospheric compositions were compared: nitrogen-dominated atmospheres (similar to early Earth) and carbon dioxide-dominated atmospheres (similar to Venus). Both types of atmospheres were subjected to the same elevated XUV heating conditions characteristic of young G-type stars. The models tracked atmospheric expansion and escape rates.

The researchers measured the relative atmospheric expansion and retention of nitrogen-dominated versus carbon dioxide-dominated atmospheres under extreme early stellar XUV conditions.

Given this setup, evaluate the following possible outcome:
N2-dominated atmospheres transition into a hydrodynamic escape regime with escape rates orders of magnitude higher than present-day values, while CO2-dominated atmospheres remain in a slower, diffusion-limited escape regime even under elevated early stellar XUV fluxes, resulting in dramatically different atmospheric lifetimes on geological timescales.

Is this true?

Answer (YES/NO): NO